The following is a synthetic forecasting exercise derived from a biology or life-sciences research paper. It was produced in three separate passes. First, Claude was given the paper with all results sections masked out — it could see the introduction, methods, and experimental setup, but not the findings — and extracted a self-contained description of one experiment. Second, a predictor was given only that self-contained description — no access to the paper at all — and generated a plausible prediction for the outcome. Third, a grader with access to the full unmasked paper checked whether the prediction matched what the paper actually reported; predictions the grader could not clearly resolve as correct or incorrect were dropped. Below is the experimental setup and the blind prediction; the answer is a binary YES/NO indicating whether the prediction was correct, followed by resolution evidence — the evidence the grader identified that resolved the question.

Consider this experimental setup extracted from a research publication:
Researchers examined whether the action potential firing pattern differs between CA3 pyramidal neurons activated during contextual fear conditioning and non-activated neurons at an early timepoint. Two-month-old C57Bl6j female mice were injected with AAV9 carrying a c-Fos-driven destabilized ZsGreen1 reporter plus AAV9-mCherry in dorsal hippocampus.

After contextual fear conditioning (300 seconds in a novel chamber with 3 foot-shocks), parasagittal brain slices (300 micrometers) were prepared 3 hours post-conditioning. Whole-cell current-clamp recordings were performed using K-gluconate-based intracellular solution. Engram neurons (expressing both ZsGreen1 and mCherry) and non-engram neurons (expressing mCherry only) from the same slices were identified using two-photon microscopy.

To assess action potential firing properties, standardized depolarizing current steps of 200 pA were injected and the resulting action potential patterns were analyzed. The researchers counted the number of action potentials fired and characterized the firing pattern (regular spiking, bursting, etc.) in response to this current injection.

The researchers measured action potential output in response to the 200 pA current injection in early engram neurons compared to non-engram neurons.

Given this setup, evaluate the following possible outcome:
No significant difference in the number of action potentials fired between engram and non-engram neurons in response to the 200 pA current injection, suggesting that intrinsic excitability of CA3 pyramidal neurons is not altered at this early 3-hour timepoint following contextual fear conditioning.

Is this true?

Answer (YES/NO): YES